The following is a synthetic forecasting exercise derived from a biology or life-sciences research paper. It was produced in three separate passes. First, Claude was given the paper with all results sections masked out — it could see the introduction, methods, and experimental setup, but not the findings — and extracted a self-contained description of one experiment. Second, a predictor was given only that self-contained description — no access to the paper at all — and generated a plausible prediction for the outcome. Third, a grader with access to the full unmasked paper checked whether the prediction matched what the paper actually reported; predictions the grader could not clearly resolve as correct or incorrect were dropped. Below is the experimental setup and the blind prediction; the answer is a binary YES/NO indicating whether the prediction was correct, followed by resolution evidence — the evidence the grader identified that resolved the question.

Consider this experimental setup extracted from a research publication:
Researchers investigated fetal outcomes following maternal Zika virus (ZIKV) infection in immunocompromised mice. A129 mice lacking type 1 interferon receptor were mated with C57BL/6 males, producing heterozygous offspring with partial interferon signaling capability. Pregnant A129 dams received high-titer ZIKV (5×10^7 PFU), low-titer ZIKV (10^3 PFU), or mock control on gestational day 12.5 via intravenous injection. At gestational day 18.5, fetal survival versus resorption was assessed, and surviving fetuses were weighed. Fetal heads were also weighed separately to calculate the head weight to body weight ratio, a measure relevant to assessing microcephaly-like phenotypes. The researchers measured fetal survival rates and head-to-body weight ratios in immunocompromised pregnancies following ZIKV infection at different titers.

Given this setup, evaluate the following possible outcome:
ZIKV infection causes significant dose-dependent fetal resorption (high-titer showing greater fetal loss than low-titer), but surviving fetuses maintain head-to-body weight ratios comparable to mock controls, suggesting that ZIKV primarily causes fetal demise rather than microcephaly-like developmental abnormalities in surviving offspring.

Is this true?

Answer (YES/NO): YES